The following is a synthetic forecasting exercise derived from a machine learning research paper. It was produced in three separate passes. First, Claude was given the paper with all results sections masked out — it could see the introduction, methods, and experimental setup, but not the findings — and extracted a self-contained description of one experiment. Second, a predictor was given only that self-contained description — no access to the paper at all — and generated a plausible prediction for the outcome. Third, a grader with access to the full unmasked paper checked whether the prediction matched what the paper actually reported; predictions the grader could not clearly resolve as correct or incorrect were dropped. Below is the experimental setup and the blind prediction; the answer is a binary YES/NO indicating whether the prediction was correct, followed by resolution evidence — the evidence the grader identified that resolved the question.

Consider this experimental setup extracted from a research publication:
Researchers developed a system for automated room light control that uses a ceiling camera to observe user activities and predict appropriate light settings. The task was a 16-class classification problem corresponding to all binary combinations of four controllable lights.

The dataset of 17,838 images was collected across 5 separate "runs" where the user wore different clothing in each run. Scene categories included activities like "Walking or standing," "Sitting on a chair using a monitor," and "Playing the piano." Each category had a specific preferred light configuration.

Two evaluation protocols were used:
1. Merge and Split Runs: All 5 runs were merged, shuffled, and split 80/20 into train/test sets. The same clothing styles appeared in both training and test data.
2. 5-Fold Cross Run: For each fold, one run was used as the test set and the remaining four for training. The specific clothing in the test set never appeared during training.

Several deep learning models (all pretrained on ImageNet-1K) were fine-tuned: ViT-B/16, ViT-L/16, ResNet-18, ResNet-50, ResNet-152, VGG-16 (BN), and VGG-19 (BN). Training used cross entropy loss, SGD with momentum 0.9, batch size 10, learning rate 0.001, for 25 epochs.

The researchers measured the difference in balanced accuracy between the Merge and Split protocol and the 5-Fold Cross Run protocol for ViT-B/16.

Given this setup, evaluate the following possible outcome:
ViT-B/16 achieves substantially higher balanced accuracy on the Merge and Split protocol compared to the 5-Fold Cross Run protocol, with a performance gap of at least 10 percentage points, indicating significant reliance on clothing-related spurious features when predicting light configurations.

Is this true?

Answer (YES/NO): YES